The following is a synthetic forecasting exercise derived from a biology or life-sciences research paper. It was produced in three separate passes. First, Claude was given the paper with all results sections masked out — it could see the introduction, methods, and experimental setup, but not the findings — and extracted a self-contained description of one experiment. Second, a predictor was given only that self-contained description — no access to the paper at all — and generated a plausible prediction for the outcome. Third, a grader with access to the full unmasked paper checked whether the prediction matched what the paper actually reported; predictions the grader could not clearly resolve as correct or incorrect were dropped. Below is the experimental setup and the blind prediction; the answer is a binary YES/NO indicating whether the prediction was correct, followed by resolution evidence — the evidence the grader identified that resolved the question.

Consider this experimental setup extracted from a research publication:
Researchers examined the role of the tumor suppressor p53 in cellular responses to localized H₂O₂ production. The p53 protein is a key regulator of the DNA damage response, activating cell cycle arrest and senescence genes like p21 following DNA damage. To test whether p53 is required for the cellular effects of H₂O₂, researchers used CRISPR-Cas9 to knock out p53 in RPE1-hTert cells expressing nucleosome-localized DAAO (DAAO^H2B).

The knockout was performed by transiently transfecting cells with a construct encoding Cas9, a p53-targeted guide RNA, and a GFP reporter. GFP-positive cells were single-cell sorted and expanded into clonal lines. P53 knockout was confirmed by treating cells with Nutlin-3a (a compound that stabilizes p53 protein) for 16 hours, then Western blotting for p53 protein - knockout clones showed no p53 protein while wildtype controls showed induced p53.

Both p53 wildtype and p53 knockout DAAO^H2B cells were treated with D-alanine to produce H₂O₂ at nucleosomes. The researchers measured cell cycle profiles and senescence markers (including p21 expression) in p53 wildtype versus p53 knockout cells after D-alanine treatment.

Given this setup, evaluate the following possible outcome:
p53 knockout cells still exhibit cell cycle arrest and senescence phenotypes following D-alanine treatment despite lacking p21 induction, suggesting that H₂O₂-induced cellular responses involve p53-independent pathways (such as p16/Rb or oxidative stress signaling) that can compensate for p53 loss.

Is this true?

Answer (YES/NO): NO